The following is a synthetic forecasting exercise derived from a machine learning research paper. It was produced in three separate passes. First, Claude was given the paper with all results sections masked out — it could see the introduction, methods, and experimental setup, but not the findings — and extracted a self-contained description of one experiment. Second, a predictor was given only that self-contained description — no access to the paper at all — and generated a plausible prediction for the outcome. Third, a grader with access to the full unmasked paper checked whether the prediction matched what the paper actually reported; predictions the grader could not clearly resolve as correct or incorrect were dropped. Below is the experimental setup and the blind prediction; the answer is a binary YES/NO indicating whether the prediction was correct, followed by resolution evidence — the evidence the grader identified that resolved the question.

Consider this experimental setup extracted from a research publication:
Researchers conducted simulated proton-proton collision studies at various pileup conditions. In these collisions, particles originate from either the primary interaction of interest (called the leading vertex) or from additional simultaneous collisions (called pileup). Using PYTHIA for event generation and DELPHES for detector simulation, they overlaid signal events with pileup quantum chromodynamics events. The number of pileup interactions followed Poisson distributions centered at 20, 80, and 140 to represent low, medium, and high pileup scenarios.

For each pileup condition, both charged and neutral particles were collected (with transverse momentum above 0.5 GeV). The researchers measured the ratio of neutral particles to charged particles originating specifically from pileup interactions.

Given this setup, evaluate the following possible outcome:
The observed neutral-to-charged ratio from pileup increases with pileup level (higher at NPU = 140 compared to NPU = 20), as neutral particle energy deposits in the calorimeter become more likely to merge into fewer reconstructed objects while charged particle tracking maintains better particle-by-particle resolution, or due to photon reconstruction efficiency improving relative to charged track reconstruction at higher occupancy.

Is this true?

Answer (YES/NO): NO